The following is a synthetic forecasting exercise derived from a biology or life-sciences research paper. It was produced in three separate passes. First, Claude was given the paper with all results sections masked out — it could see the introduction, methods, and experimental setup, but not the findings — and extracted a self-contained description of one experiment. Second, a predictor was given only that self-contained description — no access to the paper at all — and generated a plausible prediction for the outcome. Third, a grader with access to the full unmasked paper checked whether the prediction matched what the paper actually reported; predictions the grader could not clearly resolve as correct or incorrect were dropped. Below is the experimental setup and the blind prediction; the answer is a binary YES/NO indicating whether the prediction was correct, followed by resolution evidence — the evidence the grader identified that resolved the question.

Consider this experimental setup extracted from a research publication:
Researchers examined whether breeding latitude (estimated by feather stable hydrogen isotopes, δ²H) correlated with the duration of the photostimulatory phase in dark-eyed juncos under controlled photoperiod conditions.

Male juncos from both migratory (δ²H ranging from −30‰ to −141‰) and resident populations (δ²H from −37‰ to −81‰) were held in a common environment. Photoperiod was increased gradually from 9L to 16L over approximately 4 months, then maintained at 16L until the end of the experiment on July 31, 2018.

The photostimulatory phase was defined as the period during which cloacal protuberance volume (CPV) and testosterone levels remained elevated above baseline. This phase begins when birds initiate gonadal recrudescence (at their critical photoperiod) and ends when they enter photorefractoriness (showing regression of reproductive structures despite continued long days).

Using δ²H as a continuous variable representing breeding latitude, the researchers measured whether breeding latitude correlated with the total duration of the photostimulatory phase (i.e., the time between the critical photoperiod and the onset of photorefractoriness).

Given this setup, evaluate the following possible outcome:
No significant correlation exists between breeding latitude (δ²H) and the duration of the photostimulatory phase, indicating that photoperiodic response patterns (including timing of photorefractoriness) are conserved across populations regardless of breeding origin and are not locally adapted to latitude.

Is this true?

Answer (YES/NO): NO